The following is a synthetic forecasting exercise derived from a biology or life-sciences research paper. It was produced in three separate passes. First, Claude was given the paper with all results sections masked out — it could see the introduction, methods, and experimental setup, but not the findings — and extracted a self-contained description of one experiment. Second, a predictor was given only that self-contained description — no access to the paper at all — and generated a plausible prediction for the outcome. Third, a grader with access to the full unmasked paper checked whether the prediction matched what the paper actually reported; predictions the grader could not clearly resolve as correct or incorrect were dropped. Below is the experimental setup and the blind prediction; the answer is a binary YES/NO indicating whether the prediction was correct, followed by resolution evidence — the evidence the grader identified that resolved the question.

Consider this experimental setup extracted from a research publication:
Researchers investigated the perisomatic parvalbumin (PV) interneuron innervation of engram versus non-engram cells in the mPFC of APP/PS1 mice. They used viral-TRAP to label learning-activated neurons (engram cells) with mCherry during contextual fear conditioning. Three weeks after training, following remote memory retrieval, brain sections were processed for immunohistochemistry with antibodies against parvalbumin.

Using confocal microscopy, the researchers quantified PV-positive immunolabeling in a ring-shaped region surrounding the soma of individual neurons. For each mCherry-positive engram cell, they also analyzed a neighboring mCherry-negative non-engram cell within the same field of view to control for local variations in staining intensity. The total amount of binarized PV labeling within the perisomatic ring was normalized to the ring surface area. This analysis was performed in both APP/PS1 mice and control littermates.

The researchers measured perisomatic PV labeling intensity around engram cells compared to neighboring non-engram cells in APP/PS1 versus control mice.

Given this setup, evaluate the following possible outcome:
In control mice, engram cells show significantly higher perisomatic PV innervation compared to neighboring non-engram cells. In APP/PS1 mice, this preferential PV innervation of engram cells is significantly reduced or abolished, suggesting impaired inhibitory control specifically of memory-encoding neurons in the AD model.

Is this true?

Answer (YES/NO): NO